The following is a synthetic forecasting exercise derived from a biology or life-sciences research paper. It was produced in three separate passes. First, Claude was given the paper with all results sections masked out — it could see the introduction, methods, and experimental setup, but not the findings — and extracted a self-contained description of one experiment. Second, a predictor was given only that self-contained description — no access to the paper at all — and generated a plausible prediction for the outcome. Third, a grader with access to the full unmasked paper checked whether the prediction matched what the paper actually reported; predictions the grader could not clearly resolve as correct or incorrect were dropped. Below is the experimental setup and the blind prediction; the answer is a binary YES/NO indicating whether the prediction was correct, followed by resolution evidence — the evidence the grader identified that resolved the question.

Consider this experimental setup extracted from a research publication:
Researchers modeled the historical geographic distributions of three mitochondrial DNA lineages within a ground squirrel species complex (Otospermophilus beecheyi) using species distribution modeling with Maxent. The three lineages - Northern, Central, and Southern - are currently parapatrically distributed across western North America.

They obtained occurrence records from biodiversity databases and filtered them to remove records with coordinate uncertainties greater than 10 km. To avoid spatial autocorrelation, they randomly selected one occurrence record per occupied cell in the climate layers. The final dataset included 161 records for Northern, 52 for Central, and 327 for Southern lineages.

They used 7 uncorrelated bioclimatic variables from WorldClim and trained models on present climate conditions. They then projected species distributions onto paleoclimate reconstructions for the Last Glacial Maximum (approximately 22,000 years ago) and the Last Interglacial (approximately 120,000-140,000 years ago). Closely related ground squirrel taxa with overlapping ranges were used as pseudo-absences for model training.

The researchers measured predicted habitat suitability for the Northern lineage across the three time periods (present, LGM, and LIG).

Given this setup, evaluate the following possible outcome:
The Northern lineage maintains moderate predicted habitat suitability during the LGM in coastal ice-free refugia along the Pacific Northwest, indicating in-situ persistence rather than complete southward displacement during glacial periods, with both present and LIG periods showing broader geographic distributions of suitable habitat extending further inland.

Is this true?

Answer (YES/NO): NO